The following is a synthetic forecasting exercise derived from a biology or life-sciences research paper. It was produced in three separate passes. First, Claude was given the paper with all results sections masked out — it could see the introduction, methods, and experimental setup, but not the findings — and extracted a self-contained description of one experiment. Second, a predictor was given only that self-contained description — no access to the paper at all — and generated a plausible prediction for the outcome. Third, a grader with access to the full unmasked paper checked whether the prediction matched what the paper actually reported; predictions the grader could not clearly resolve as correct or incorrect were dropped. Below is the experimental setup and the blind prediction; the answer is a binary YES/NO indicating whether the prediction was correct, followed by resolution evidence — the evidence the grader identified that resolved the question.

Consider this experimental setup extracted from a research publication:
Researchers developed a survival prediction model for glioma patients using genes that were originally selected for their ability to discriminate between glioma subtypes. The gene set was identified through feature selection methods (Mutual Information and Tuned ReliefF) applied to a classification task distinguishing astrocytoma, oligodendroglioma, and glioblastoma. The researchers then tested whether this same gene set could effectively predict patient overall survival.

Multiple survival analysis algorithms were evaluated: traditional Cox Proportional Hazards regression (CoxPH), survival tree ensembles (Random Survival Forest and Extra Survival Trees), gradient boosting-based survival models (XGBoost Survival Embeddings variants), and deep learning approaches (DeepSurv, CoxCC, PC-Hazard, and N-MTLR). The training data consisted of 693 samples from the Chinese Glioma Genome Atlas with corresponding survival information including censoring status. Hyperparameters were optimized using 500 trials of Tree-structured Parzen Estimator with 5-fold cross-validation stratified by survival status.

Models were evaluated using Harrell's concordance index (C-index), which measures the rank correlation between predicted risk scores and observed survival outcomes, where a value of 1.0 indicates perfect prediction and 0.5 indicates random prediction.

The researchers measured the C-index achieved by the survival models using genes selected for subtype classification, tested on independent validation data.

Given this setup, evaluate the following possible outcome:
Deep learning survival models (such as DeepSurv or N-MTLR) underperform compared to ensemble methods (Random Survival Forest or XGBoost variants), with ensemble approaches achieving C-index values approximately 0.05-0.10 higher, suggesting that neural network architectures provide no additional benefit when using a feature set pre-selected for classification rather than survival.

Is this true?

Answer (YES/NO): NO